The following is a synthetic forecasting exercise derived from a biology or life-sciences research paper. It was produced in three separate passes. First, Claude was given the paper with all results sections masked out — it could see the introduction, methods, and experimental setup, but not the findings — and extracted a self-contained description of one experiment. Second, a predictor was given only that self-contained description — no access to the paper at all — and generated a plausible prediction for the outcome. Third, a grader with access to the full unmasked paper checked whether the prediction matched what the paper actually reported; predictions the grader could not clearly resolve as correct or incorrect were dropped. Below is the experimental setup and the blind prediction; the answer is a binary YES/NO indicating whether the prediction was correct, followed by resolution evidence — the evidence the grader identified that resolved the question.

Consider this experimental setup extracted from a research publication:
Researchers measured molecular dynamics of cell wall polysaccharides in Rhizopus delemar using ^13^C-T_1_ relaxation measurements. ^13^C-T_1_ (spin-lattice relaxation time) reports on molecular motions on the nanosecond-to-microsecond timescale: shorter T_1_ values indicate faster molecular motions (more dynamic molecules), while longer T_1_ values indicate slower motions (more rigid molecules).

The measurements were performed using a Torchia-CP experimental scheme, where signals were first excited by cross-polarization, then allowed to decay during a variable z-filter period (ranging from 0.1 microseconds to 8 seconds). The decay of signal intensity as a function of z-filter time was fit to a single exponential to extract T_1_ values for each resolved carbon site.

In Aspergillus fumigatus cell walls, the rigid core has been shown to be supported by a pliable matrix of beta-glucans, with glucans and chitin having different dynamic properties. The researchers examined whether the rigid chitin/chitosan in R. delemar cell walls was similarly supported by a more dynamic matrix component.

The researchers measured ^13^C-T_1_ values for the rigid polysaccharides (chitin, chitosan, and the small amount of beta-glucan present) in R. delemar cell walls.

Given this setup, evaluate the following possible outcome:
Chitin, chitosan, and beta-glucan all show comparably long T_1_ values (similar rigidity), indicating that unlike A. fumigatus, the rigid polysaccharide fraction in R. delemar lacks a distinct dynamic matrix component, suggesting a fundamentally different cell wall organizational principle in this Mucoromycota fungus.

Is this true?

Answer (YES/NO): NO